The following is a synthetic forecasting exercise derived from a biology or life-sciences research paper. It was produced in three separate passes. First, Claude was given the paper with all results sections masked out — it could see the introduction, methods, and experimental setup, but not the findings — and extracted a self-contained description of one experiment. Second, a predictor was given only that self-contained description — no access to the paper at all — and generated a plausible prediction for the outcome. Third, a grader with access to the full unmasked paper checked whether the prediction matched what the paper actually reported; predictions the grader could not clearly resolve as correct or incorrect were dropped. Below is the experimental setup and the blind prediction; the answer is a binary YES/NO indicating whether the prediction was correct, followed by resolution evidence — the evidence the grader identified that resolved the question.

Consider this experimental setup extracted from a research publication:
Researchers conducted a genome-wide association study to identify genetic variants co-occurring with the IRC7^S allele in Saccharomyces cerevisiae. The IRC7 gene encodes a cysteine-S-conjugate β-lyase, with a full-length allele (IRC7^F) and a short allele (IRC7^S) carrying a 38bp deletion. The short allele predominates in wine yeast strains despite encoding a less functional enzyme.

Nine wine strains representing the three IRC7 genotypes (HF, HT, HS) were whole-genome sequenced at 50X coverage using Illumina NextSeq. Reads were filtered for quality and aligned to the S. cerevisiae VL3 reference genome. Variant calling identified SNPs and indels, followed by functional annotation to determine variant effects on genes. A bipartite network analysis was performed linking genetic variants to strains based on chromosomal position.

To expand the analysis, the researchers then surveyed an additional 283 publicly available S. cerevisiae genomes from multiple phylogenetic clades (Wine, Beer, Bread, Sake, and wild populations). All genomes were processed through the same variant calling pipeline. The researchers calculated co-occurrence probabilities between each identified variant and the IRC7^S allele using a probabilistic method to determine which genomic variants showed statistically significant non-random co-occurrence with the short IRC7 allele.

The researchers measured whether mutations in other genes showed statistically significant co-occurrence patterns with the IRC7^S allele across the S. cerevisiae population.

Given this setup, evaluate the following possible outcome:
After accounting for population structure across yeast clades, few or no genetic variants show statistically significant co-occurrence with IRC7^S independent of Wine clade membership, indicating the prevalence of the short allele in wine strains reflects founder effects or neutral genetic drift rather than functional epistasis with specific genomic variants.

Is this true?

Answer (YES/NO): NO